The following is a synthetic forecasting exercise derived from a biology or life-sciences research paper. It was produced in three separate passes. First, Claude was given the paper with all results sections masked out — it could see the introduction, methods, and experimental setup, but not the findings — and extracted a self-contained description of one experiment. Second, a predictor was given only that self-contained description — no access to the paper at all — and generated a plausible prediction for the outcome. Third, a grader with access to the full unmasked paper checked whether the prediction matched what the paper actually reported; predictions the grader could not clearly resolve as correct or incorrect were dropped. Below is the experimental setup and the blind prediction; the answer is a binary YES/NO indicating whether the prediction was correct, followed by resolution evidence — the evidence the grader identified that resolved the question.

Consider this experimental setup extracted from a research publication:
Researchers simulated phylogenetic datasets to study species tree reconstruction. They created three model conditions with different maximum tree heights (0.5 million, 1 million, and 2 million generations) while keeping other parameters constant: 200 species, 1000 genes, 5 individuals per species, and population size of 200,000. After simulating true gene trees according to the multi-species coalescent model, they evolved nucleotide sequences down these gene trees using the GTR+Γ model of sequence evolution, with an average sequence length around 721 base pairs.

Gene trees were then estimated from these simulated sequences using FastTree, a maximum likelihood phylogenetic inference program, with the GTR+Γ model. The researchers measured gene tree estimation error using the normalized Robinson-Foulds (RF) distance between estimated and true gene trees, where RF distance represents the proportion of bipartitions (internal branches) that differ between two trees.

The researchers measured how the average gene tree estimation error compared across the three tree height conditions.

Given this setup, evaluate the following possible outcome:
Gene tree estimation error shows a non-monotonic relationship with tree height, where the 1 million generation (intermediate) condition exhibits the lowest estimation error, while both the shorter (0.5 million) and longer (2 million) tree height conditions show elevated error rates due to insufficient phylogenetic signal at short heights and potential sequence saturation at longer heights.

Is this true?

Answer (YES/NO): NO